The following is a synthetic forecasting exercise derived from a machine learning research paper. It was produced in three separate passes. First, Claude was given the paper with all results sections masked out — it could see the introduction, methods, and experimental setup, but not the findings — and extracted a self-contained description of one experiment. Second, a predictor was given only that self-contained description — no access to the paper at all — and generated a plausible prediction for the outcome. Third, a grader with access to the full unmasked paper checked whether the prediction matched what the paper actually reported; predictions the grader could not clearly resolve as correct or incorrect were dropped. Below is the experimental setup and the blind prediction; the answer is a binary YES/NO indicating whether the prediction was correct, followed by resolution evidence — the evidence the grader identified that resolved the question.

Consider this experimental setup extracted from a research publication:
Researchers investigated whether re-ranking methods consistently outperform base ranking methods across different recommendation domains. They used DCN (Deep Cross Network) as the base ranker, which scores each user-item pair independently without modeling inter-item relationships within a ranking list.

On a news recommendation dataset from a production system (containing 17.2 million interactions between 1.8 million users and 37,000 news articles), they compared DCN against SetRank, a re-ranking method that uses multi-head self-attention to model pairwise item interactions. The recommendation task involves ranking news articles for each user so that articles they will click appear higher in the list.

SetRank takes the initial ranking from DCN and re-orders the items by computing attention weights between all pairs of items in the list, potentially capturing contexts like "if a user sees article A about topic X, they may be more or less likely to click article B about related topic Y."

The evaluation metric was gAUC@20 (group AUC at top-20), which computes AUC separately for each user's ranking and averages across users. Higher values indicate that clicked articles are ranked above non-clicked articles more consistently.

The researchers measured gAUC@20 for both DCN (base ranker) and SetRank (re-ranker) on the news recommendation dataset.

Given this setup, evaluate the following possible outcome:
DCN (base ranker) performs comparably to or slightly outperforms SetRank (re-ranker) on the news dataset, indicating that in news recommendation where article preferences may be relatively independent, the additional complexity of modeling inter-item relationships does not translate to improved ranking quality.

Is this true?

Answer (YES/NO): YES